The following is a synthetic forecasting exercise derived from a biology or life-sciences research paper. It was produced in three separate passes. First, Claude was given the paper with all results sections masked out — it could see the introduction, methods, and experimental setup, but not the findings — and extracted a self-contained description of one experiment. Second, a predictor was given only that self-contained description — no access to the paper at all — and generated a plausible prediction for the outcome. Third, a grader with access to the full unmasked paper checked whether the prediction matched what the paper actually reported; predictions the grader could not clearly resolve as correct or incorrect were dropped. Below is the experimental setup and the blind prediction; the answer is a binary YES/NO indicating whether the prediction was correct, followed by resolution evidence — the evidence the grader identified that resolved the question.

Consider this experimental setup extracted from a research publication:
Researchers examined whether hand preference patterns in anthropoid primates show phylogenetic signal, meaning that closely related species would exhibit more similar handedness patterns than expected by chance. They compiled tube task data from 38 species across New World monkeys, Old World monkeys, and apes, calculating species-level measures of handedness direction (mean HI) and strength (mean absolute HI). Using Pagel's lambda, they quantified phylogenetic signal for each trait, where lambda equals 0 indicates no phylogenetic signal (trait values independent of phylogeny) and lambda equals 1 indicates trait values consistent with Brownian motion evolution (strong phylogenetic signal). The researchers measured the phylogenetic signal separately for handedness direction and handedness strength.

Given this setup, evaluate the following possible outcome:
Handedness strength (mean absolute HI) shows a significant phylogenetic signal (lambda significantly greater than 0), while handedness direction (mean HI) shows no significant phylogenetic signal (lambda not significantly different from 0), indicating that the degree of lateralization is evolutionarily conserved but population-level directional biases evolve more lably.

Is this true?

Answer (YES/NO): YES